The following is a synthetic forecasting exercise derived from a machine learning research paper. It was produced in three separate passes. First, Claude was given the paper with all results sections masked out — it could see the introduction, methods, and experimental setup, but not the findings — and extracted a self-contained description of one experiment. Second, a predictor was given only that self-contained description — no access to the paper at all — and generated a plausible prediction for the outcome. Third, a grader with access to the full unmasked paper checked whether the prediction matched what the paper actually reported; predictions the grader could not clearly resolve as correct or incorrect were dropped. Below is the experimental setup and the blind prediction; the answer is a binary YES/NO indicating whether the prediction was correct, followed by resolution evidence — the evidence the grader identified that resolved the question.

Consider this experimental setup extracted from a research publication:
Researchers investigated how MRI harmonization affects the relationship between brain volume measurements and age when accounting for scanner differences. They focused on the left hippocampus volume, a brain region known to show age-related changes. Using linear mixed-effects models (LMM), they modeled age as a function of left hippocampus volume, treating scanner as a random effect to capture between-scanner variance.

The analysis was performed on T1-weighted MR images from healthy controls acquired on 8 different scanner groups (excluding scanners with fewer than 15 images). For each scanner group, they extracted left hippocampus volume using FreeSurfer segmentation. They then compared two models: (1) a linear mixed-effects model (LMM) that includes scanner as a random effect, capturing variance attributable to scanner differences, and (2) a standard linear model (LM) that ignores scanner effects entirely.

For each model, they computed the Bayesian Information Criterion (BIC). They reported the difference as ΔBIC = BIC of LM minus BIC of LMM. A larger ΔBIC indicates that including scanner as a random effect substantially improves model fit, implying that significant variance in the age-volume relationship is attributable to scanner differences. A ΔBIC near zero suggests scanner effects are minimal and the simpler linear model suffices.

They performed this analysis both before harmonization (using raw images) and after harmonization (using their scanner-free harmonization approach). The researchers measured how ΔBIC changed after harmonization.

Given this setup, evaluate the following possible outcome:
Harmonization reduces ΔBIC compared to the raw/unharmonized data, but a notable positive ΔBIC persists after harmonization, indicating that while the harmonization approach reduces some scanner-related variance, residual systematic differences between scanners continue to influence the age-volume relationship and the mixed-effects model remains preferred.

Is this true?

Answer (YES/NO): NO